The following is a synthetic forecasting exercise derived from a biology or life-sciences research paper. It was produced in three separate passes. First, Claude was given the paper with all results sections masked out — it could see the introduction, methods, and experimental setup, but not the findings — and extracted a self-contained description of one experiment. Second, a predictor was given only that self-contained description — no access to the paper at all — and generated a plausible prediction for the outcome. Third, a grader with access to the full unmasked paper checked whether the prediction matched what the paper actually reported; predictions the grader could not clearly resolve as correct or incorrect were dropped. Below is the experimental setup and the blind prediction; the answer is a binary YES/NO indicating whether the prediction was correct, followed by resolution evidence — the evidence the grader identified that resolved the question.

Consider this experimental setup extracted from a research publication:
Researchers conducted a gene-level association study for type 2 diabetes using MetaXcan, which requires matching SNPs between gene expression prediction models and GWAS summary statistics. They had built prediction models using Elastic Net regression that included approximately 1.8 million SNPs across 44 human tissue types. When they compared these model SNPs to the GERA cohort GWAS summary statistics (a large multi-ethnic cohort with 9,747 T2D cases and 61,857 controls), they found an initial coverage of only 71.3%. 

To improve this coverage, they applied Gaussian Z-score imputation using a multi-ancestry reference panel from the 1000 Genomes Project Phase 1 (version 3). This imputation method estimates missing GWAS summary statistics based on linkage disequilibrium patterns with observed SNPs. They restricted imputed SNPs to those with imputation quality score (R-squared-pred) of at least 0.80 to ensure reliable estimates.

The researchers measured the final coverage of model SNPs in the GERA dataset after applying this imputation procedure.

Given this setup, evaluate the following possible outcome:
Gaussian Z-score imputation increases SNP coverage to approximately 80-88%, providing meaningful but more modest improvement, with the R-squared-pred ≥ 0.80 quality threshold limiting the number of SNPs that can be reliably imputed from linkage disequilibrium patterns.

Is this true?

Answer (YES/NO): NO